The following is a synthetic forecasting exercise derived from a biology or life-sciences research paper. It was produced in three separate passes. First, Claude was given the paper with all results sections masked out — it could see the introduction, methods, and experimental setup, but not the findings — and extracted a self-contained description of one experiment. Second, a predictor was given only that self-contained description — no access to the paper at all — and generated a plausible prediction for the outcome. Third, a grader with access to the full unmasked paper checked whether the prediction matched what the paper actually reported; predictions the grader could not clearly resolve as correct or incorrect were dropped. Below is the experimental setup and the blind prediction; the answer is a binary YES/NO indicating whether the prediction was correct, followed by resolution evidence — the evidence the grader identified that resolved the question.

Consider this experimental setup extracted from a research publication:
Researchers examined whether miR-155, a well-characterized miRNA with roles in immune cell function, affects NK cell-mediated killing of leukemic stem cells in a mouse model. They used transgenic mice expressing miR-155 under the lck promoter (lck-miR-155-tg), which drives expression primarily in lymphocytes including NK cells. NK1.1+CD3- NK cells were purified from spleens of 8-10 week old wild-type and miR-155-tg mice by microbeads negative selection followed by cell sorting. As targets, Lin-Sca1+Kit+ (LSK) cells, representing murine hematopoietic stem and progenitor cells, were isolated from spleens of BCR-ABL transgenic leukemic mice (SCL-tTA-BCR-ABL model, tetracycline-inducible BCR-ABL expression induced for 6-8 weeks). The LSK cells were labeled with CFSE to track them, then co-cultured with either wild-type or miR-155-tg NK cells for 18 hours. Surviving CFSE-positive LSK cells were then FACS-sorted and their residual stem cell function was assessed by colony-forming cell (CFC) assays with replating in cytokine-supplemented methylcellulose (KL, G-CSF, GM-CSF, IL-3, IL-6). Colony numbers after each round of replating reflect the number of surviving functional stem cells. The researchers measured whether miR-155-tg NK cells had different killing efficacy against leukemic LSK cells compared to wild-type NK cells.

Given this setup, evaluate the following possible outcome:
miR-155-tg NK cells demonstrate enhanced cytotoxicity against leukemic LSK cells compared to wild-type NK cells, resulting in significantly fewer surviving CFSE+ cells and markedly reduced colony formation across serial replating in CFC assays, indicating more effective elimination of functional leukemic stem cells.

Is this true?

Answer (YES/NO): YES